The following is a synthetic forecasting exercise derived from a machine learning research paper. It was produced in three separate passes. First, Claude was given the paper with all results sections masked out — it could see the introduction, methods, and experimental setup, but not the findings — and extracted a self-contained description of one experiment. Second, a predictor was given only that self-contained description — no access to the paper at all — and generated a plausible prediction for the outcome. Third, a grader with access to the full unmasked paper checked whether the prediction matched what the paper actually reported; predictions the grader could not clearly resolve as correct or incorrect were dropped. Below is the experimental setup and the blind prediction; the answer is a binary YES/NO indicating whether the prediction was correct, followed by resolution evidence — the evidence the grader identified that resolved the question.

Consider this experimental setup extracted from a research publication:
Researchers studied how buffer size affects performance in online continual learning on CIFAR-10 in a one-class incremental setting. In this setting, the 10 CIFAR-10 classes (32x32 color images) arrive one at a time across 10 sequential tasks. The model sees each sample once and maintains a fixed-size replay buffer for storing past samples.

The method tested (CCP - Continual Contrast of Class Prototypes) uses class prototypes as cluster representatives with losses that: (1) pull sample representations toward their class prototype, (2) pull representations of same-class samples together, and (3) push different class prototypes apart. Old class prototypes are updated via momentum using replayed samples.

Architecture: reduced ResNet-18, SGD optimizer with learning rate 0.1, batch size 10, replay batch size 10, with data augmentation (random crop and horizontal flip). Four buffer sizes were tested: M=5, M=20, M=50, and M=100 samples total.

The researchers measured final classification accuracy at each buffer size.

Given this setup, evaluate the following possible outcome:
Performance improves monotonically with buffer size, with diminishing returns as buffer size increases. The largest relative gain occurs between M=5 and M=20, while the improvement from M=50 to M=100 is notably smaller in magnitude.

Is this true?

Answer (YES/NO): YES